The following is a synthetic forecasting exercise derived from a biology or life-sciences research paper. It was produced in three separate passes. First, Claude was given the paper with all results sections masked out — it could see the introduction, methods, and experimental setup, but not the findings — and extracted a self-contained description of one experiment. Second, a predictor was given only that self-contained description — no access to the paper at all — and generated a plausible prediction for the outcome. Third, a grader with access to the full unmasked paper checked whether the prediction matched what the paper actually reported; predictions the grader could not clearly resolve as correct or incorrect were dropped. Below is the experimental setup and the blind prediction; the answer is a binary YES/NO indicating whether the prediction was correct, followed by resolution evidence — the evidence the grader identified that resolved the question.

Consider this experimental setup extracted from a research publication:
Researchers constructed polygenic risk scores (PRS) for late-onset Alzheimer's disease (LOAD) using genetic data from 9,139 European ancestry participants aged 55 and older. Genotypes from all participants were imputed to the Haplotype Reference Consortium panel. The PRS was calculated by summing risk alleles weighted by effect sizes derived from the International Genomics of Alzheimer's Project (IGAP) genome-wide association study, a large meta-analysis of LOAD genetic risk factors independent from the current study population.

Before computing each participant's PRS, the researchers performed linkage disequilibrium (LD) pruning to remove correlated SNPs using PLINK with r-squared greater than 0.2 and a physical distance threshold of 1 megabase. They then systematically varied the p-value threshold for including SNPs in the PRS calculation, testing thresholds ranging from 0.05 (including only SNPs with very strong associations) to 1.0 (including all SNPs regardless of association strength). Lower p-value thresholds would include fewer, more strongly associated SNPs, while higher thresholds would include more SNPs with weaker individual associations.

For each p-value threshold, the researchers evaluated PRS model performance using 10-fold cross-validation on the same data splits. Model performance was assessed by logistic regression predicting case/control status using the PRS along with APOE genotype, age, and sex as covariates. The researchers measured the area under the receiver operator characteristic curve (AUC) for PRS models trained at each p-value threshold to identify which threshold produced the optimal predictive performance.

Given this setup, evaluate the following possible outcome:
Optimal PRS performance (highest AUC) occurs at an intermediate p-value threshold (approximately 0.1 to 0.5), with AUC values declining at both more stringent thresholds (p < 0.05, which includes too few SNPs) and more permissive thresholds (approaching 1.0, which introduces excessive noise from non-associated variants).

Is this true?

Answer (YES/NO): NO